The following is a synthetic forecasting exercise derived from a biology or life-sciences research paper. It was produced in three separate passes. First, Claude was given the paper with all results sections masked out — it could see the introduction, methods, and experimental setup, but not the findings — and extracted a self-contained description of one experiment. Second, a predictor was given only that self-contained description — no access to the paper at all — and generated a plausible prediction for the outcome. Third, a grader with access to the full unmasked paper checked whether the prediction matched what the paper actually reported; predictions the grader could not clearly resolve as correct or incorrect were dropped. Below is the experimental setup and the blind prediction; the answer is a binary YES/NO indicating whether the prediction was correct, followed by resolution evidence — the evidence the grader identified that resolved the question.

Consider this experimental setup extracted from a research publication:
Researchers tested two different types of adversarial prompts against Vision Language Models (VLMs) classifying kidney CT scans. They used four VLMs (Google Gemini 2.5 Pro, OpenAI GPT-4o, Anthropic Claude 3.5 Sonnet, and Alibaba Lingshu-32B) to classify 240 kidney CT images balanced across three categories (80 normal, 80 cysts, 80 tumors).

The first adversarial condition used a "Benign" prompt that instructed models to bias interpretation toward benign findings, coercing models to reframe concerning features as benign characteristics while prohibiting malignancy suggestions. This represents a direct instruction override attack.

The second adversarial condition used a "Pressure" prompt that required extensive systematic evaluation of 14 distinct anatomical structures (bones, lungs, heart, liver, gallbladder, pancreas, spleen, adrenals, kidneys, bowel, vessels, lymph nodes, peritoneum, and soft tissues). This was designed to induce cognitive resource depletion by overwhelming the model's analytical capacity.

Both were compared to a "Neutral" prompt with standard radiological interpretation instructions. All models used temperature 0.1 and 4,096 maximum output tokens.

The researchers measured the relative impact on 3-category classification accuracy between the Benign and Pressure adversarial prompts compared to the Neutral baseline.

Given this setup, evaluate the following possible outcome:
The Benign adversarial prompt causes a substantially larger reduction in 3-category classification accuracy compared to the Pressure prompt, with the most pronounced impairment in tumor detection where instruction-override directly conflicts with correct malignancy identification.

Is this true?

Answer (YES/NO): NO